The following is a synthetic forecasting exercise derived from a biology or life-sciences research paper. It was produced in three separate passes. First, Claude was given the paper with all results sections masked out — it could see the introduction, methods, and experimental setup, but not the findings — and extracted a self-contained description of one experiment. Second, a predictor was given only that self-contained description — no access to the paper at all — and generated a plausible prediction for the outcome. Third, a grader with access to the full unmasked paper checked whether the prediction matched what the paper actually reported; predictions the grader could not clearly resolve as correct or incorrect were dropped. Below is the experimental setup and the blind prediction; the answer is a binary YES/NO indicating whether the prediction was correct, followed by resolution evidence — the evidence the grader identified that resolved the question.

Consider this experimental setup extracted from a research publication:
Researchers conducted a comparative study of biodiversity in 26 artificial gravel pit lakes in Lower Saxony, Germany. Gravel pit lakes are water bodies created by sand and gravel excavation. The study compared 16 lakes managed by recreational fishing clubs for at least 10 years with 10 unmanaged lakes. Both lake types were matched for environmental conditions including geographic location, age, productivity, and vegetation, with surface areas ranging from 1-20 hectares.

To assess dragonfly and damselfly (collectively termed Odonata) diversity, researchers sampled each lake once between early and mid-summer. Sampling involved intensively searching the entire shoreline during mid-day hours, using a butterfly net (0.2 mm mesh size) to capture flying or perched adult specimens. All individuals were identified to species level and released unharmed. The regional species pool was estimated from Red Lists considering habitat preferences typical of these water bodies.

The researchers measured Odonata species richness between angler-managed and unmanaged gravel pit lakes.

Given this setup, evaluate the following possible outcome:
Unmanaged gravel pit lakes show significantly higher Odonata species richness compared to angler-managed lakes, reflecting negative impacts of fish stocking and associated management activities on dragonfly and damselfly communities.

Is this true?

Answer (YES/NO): NO